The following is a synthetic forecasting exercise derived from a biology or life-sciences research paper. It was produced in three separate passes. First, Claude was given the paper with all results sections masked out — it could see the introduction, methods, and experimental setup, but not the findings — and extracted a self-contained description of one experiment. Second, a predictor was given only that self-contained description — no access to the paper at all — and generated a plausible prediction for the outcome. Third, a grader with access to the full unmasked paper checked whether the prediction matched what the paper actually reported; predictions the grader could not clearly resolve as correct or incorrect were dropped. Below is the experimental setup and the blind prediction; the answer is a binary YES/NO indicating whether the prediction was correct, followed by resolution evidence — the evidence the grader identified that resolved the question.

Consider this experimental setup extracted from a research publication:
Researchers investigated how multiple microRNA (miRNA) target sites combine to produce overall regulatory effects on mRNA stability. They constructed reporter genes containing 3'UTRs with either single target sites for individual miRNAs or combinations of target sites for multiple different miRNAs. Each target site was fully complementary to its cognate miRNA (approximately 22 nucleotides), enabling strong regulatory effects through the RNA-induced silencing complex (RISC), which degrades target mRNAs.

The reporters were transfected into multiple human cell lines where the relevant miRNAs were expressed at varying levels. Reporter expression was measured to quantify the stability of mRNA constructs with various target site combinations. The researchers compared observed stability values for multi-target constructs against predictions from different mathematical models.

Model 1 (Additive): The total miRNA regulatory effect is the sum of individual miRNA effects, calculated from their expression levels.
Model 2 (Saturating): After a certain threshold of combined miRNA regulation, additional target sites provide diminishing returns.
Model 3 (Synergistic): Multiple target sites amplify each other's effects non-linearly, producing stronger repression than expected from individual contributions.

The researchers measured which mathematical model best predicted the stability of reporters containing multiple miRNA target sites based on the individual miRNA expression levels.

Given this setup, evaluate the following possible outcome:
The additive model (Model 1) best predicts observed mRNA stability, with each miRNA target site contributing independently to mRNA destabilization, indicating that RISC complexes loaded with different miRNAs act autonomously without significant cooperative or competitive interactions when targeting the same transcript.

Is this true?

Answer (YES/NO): YES